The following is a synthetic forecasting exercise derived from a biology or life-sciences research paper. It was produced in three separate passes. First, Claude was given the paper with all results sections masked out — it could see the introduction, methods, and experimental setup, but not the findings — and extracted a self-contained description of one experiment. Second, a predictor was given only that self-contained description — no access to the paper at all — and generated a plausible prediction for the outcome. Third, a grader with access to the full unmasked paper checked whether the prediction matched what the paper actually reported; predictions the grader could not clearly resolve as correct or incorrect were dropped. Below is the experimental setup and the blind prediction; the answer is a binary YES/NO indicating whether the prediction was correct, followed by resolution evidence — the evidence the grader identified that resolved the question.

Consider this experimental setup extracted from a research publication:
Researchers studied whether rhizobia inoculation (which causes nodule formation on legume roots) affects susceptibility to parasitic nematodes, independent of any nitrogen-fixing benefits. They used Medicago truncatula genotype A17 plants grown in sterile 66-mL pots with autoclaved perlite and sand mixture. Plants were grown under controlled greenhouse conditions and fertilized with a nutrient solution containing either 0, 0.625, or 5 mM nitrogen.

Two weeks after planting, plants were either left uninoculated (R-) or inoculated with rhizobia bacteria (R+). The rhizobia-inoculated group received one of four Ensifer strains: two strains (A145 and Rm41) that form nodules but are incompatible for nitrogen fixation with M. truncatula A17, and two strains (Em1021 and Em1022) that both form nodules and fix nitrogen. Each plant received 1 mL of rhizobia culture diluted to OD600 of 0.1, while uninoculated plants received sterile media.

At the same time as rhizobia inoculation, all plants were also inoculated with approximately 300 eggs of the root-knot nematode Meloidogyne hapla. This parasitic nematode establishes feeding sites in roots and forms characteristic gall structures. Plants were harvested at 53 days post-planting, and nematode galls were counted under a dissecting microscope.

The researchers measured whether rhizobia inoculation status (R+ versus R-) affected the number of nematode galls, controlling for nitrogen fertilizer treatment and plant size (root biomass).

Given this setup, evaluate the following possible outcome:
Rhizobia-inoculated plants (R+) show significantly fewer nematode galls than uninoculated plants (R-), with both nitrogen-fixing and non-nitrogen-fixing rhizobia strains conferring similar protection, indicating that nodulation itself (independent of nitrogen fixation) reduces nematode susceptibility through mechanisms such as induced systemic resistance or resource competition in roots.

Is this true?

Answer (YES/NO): NO